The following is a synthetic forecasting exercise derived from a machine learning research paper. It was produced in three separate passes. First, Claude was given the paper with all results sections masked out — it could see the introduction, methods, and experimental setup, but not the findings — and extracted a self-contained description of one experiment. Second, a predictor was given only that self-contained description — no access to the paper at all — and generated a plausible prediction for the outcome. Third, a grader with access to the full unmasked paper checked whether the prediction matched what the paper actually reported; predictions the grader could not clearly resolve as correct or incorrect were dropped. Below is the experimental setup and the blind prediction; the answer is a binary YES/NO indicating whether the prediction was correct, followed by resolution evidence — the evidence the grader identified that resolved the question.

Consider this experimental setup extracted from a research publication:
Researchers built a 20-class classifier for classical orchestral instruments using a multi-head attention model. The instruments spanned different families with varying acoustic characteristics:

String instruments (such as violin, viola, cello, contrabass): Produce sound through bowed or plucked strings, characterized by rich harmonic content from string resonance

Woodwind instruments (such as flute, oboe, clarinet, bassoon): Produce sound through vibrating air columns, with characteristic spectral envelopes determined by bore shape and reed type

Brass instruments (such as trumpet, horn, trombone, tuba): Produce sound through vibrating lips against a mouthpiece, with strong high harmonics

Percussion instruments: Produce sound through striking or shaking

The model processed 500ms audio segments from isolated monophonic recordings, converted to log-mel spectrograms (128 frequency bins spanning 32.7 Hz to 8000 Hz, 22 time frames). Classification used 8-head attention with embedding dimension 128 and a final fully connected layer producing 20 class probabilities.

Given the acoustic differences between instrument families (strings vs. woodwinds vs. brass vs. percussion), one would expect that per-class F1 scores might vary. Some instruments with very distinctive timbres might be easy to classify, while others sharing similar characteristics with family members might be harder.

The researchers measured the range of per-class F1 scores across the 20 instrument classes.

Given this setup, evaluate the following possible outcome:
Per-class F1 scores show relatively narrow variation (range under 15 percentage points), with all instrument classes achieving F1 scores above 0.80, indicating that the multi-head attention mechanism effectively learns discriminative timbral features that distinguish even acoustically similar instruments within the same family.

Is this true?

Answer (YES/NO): NO